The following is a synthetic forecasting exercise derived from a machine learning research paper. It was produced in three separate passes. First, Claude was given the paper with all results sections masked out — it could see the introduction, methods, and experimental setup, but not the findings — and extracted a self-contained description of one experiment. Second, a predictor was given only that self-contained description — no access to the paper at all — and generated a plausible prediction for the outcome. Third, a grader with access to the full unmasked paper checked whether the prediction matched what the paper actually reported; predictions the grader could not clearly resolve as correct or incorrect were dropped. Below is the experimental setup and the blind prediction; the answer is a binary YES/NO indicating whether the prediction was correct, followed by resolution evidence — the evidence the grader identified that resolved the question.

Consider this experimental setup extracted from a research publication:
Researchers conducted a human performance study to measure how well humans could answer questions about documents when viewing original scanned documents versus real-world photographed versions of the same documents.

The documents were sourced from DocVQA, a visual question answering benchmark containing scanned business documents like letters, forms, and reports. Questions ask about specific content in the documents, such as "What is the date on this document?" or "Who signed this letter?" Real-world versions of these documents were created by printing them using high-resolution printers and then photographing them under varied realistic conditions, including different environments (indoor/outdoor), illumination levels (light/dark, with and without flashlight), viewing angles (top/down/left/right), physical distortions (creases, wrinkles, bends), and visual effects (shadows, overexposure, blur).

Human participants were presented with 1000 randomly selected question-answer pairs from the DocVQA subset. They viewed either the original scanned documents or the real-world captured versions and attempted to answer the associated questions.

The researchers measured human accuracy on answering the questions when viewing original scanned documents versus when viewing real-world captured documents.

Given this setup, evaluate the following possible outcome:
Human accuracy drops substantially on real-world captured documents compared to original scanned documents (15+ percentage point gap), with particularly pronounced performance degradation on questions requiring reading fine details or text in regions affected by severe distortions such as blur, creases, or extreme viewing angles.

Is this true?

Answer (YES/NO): NO